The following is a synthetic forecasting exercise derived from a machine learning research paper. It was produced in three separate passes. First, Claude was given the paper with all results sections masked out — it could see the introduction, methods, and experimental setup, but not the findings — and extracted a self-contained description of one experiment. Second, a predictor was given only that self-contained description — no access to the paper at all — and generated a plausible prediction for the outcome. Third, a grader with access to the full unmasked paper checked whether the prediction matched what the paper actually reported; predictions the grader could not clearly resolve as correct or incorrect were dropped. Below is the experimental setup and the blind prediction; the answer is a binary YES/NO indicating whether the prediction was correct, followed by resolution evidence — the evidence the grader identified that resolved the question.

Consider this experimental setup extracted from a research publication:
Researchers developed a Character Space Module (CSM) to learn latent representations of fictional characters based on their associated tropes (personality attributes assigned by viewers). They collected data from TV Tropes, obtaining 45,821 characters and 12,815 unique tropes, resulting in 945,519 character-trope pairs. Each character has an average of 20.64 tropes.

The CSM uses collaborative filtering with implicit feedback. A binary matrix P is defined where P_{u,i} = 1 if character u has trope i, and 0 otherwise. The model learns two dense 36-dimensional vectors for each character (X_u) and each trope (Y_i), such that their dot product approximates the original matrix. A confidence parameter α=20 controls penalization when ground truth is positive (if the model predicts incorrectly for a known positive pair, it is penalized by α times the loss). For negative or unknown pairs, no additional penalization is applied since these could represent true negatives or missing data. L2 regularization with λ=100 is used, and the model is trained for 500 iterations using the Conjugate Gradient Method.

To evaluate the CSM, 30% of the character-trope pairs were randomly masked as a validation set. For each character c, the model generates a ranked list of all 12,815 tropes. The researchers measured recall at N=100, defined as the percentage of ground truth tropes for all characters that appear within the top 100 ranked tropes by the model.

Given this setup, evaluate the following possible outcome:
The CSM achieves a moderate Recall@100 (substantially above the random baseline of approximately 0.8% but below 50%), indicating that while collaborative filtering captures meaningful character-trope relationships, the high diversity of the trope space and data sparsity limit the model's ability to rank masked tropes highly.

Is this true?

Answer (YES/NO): YES